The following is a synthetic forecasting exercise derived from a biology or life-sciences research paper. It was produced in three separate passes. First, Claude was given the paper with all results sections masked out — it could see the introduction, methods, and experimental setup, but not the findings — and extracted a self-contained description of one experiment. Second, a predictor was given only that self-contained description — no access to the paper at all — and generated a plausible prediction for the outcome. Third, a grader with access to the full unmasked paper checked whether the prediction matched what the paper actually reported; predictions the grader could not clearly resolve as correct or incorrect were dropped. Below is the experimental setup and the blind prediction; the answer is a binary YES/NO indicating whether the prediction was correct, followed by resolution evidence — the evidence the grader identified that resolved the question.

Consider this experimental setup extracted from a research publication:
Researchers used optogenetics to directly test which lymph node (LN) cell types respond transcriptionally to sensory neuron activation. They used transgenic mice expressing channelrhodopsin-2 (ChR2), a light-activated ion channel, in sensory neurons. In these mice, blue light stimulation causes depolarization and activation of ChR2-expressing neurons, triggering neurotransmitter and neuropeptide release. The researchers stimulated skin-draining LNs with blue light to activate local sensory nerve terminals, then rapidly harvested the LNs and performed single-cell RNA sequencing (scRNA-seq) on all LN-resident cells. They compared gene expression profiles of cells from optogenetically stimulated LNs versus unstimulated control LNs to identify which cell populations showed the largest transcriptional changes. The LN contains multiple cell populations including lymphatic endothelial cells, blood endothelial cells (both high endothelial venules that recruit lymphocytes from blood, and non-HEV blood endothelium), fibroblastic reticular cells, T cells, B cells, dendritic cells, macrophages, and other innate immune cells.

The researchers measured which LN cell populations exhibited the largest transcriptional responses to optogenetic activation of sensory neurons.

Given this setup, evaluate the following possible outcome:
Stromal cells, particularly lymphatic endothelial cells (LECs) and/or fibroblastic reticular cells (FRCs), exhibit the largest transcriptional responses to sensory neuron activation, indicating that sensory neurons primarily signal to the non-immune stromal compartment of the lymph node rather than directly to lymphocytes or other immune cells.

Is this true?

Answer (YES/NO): YES